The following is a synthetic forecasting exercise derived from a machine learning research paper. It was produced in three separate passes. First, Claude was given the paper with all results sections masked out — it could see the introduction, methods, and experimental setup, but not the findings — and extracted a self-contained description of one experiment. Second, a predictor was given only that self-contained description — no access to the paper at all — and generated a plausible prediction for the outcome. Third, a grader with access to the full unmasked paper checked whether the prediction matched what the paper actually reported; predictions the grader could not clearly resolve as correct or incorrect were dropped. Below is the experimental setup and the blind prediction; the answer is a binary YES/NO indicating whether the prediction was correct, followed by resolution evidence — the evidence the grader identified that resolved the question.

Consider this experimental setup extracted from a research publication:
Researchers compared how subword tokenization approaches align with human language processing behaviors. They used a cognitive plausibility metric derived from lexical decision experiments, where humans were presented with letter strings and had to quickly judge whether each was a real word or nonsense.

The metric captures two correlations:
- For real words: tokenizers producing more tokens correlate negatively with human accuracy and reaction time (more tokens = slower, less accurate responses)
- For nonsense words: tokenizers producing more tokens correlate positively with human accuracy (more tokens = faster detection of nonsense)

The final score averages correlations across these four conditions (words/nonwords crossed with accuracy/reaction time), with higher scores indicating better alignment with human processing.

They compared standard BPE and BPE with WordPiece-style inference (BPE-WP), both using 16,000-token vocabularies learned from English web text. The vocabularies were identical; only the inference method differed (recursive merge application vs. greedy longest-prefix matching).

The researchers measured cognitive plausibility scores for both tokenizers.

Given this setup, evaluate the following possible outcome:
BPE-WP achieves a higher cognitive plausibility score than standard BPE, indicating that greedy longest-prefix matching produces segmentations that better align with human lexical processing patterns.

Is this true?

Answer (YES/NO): NO